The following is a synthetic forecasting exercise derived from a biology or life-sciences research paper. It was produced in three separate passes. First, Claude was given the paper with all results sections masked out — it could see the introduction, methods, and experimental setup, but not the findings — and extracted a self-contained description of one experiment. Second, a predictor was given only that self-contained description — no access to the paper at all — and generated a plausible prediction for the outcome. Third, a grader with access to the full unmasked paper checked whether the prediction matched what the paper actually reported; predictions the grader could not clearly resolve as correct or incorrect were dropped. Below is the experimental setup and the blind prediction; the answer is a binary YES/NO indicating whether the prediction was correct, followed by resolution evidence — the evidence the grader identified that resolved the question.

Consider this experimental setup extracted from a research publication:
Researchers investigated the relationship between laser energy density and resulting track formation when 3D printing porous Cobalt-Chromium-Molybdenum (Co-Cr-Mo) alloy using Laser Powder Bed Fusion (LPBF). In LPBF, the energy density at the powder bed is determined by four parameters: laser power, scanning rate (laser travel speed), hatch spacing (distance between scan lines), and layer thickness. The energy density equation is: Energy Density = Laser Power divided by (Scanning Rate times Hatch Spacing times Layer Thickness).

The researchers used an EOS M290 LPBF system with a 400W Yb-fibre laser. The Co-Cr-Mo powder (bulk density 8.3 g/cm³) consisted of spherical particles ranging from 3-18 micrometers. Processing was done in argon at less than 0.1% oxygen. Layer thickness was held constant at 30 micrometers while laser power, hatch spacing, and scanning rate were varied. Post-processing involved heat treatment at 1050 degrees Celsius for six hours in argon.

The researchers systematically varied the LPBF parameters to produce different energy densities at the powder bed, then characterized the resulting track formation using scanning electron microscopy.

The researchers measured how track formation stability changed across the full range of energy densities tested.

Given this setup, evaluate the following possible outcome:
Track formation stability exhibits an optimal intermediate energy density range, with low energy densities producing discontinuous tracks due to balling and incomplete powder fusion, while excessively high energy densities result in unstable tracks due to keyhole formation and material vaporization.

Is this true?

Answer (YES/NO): NO